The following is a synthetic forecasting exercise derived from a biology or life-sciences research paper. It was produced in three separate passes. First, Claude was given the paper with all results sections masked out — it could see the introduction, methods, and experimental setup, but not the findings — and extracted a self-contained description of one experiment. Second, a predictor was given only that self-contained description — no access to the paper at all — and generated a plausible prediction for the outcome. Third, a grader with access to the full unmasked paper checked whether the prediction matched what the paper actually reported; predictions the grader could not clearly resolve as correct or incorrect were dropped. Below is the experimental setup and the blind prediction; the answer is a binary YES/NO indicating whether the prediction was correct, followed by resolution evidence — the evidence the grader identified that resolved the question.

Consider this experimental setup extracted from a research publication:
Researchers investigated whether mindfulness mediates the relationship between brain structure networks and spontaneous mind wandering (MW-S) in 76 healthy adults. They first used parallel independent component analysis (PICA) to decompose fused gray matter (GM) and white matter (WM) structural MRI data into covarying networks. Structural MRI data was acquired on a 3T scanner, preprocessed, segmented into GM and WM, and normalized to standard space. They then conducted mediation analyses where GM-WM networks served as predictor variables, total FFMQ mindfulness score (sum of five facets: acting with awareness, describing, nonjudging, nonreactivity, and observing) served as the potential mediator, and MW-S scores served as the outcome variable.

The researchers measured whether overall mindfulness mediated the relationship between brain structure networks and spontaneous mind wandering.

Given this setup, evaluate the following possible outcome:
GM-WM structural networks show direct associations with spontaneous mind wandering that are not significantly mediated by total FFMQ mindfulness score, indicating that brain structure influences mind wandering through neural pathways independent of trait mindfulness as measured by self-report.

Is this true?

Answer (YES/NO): YES